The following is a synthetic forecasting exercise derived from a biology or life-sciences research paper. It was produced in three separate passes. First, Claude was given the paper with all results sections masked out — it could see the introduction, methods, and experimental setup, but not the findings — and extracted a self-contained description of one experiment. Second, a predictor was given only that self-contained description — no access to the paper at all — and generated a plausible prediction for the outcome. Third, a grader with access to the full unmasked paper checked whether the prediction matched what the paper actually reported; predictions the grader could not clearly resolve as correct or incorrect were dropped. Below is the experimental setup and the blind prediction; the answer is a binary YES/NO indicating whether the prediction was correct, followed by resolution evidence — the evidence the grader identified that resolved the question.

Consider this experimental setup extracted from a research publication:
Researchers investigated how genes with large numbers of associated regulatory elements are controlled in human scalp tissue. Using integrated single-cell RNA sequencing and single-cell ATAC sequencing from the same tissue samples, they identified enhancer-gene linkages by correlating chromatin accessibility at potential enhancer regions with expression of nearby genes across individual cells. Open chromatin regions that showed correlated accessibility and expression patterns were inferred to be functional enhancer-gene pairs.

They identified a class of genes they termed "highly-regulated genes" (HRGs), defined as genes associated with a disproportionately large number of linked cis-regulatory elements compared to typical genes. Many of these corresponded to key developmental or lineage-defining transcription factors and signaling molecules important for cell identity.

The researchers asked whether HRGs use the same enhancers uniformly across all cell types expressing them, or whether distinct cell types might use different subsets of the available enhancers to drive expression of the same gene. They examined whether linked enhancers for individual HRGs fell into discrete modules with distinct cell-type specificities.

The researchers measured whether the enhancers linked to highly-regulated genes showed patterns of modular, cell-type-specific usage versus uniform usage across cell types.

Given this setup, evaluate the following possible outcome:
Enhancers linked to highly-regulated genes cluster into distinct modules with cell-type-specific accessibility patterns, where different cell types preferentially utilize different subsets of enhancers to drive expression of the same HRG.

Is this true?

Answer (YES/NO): YES